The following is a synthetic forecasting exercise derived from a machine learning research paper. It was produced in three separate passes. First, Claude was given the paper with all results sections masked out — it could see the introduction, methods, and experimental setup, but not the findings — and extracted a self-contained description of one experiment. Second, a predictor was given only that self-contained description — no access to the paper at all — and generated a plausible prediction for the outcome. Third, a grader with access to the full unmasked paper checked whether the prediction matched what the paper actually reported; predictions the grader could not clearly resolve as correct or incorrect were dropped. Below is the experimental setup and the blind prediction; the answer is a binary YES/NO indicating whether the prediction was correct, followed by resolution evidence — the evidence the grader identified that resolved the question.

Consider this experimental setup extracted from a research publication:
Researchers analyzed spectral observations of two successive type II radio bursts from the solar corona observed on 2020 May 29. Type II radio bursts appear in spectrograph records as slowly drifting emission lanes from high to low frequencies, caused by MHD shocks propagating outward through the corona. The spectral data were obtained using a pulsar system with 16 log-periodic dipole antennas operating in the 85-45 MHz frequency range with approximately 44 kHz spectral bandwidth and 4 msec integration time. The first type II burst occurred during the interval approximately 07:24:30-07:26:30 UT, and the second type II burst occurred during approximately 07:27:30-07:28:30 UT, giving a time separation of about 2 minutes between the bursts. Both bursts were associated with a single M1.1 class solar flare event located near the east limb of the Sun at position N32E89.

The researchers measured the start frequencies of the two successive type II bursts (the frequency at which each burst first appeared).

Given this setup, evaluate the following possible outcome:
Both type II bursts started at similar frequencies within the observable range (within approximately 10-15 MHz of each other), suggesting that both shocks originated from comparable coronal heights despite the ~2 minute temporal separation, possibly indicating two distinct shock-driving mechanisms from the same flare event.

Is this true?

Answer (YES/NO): YES